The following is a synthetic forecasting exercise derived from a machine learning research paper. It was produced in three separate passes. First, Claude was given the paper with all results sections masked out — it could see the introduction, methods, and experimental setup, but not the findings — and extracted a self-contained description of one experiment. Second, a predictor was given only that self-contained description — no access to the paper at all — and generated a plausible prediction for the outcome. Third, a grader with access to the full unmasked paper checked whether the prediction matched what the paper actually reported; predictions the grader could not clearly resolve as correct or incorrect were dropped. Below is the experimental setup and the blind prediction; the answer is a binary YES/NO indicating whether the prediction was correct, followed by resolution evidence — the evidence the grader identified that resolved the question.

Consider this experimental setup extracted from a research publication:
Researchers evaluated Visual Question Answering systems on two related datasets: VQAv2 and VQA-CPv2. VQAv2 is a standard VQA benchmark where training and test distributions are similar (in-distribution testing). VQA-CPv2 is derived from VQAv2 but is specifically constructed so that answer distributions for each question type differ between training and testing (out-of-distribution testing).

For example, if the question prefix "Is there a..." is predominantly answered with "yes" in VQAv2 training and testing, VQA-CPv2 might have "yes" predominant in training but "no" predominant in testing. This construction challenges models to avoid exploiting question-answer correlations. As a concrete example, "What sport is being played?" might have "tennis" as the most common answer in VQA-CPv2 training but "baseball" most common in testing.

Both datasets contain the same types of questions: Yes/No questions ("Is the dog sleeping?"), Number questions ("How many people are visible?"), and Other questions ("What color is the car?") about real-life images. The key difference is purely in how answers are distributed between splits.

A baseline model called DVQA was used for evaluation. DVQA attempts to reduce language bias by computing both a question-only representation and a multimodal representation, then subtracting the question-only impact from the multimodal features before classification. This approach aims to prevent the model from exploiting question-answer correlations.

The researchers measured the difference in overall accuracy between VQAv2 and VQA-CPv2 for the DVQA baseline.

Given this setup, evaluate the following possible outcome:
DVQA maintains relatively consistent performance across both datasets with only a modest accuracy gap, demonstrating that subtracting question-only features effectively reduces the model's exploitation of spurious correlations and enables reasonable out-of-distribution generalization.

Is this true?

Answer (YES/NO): NO